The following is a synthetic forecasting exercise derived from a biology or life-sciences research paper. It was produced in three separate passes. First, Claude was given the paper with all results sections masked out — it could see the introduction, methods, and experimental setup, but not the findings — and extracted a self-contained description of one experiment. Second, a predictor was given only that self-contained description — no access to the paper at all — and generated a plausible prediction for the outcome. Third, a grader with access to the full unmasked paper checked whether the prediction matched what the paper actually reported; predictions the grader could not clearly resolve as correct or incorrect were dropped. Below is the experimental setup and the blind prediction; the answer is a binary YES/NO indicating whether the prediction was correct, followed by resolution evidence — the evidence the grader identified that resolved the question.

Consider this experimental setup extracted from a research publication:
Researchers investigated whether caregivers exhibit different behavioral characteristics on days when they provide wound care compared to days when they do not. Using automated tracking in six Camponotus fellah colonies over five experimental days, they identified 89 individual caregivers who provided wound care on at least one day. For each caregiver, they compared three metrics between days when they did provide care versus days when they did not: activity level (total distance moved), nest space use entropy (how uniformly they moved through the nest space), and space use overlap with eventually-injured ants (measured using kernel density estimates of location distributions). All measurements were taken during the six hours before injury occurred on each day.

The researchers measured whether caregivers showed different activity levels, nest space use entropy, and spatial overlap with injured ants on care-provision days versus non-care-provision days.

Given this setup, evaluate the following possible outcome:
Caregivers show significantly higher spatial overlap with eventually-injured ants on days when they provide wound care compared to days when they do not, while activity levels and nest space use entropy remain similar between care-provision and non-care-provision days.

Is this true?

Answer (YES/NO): YES